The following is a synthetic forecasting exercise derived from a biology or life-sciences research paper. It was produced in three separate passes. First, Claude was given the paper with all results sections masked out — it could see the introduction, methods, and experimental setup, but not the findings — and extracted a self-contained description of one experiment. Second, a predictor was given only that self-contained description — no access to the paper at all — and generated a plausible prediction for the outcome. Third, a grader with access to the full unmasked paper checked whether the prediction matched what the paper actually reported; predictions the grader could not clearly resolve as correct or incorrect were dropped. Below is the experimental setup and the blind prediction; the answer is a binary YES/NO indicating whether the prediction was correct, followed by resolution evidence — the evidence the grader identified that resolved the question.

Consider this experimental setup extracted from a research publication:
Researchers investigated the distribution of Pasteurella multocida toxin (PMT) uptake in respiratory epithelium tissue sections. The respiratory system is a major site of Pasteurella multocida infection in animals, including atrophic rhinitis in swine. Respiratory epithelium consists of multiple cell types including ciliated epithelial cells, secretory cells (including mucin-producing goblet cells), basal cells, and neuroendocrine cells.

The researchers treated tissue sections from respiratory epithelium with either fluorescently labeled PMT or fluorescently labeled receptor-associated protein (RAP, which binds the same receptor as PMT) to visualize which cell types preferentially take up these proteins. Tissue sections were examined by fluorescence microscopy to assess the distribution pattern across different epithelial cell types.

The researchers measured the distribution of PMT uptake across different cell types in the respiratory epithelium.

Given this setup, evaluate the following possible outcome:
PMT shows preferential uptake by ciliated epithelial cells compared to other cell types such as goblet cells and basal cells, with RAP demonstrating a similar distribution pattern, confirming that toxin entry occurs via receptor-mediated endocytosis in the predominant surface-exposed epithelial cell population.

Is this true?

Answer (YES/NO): NO